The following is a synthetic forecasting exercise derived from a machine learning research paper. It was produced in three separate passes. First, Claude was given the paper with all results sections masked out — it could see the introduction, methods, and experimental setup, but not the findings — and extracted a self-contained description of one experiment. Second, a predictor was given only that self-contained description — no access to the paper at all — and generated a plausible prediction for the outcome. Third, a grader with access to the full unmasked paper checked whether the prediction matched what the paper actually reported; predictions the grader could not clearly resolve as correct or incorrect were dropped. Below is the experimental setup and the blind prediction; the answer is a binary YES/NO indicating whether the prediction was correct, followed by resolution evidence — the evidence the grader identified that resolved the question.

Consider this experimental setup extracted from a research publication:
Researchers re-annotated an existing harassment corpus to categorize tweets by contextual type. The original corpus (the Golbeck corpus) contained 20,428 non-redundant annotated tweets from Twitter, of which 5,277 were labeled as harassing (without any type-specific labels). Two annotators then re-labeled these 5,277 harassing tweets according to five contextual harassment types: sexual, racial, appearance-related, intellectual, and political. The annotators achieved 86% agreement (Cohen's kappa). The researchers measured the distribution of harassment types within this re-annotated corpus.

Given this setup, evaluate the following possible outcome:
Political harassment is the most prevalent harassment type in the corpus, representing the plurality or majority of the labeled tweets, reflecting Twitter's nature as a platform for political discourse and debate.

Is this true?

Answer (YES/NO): NO